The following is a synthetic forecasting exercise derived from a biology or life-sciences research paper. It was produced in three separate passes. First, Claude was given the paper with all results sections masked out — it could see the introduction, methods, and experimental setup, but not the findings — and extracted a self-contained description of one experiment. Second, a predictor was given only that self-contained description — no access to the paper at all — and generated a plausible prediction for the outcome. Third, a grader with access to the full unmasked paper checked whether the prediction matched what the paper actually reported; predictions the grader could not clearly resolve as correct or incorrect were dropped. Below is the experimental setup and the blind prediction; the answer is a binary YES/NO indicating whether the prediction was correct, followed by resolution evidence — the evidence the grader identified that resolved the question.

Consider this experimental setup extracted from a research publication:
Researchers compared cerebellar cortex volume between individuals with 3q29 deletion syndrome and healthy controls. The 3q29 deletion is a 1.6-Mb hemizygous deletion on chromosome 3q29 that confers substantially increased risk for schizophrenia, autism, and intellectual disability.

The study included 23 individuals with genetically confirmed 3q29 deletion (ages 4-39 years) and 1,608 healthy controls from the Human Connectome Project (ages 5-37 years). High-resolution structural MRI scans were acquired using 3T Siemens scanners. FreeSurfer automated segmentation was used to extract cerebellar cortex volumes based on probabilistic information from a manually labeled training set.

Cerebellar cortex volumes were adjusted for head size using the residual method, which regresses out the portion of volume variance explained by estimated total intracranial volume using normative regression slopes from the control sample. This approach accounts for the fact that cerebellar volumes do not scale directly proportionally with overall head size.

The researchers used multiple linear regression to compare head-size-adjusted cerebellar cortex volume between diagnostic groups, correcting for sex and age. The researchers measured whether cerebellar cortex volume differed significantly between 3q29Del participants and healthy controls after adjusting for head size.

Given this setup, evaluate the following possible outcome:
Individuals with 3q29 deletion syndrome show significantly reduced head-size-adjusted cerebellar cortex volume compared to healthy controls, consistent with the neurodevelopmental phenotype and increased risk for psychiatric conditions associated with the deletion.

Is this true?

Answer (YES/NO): YES